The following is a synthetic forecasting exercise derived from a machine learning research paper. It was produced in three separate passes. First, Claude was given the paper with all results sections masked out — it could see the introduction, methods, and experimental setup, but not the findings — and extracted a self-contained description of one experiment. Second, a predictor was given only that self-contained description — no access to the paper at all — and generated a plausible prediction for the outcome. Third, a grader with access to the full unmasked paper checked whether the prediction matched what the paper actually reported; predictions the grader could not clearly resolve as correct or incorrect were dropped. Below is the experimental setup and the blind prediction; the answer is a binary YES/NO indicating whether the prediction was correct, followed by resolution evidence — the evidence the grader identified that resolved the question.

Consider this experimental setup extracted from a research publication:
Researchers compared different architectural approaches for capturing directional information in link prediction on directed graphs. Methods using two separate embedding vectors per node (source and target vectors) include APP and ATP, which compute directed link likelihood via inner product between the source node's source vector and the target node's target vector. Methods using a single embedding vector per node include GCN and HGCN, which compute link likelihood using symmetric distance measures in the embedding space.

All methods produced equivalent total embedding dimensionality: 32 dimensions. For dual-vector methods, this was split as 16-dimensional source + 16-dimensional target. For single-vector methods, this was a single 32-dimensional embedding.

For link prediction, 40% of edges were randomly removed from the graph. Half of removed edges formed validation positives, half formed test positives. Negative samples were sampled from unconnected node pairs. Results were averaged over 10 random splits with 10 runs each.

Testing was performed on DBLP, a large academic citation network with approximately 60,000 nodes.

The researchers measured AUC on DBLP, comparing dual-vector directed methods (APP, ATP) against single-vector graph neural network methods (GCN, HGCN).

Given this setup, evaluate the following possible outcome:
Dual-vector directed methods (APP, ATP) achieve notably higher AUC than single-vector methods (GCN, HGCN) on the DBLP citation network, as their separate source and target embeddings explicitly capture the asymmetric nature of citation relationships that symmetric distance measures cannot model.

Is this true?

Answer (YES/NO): NO